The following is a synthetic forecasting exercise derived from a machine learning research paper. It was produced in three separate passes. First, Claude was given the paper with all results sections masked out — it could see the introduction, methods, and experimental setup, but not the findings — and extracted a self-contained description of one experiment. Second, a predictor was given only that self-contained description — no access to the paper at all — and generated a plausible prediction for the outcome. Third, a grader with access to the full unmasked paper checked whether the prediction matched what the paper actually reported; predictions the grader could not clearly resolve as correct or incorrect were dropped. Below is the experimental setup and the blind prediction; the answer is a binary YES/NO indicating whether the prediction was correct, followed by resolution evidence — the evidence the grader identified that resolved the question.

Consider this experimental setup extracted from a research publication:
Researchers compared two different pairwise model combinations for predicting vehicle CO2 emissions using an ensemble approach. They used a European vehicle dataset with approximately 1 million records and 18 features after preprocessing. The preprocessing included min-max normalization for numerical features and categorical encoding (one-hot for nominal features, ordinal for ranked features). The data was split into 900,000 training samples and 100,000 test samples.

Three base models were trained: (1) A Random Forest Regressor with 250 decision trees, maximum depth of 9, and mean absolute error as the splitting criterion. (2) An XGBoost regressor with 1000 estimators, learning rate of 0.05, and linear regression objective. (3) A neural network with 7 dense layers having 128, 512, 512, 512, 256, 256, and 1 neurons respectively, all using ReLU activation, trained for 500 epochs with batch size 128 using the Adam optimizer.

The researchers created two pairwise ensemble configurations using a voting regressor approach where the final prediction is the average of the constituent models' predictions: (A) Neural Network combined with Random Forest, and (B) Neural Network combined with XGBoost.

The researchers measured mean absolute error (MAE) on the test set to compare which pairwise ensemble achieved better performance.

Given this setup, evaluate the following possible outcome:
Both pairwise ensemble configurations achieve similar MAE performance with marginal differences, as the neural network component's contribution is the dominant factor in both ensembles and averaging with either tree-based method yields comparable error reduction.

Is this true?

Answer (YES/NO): NO